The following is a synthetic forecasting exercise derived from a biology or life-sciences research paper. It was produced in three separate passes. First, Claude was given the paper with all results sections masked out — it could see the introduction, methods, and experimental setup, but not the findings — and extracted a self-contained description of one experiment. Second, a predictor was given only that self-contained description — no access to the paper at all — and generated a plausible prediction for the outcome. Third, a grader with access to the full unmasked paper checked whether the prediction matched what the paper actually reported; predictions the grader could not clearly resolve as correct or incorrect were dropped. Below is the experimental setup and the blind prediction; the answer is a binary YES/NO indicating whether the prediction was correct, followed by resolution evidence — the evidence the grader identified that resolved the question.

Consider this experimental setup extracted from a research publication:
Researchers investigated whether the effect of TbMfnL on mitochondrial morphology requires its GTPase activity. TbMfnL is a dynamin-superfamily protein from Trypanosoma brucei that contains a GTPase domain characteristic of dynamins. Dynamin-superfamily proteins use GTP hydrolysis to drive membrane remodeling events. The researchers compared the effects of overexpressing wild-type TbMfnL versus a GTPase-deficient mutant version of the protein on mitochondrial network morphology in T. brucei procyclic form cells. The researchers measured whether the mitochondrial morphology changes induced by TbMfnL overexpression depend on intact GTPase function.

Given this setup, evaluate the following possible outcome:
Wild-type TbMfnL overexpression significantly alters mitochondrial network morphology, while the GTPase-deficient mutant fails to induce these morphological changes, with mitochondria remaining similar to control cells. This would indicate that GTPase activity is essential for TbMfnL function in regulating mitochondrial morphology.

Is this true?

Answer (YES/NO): YES